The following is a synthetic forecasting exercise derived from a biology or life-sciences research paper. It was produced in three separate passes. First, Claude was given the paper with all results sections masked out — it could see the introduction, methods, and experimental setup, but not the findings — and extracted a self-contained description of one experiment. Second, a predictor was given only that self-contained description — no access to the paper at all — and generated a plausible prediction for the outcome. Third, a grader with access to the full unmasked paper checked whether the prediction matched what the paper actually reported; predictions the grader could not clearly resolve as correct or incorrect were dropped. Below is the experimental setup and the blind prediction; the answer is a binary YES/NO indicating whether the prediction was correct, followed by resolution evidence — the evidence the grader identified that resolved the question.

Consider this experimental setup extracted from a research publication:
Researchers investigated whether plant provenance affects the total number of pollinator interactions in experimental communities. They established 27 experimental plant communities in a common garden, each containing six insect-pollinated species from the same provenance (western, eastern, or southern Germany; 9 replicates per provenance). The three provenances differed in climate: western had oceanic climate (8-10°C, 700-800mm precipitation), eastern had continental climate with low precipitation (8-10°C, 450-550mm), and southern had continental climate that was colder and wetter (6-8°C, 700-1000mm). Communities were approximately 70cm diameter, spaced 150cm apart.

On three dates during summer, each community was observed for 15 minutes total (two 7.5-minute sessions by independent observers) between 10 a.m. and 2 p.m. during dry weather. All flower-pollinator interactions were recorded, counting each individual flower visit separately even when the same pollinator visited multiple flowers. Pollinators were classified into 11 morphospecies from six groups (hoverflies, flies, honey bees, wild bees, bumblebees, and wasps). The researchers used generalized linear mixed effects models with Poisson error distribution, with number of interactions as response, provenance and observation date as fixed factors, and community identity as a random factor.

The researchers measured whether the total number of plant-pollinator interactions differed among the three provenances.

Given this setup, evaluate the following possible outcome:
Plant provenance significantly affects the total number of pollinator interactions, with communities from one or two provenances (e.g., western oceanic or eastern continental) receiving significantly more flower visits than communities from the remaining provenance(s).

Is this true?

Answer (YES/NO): NO